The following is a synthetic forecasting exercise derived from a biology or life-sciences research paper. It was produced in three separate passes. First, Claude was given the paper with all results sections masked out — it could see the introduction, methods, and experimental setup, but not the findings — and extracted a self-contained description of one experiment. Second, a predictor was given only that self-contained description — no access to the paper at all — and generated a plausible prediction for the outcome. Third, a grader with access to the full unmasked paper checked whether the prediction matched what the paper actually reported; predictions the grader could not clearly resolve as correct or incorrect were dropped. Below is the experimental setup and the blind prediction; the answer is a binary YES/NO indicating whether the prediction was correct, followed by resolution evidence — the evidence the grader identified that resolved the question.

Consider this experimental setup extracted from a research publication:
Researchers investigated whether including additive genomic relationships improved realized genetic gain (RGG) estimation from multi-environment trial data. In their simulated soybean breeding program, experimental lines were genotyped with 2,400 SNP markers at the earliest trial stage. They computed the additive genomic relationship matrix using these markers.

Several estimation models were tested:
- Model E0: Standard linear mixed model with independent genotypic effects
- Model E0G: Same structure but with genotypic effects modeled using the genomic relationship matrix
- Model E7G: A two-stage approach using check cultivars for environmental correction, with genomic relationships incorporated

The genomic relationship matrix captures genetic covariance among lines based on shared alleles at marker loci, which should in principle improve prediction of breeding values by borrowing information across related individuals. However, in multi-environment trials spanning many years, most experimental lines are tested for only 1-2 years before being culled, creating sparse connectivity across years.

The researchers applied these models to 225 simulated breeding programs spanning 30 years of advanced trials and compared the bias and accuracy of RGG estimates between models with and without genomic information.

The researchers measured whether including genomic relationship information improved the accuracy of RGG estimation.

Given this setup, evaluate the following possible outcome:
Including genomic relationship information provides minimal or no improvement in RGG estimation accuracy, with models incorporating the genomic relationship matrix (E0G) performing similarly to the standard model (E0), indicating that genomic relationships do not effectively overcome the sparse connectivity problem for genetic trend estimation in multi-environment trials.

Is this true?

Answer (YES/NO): NO